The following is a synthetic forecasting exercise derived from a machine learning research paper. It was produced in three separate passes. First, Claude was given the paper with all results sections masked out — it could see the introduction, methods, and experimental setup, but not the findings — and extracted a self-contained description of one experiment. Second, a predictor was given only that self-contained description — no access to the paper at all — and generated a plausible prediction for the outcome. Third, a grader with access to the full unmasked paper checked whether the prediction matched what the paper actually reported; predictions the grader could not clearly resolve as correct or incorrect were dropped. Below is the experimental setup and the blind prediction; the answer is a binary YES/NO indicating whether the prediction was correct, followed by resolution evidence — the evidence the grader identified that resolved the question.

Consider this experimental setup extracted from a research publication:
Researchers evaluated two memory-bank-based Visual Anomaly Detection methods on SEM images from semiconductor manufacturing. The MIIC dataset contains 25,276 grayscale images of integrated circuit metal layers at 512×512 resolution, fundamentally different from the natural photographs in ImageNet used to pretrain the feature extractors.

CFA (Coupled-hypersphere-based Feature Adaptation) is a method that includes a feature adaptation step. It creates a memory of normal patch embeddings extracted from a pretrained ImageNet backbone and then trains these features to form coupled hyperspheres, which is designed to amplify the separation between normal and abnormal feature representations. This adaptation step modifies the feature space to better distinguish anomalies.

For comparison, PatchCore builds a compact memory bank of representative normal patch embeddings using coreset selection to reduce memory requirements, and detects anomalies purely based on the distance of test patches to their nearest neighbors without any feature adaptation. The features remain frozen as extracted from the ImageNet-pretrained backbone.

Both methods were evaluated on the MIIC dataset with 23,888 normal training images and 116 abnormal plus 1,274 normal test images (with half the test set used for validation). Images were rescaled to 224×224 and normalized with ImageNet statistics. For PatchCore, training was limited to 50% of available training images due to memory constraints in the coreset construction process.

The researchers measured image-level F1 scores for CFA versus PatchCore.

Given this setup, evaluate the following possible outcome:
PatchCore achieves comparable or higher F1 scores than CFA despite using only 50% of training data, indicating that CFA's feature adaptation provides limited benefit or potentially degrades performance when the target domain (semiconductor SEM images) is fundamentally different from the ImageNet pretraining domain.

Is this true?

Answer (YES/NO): NO